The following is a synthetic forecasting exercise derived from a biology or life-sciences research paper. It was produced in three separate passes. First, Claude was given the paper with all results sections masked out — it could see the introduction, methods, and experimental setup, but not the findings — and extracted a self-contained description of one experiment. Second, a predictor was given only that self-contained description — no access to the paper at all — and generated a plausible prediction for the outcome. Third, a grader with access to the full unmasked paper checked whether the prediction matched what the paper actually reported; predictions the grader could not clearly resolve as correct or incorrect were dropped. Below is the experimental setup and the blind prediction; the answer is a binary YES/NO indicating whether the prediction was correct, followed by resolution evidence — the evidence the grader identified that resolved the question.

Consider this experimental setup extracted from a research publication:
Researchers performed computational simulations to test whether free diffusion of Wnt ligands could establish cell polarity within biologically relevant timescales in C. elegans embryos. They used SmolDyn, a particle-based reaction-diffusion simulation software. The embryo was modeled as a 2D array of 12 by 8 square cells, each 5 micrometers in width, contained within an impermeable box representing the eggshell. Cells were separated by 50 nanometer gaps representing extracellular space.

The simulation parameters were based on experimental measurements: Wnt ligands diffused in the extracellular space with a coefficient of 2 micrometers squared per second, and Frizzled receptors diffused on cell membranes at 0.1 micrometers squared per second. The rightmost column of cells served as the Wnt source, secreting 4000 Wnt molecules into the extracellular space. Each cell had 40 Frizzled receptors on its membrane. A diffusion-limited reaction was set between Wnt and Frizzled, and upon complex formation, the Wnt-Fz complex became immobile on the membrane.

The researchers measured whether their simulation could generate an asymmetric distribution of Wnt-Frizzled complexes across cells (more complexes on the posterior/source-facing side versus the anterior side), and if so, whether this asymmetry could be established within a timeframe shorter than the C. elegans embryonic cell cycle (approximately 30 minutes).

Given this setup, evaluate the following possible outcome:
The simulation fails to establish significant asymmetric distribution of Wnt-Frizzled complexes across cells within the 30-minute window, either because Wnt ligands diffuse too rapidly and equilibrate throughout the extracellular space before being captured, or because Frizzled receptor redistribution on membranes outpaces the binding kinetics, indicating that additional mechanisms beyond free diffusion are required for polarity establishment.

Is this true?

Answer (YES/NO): NO